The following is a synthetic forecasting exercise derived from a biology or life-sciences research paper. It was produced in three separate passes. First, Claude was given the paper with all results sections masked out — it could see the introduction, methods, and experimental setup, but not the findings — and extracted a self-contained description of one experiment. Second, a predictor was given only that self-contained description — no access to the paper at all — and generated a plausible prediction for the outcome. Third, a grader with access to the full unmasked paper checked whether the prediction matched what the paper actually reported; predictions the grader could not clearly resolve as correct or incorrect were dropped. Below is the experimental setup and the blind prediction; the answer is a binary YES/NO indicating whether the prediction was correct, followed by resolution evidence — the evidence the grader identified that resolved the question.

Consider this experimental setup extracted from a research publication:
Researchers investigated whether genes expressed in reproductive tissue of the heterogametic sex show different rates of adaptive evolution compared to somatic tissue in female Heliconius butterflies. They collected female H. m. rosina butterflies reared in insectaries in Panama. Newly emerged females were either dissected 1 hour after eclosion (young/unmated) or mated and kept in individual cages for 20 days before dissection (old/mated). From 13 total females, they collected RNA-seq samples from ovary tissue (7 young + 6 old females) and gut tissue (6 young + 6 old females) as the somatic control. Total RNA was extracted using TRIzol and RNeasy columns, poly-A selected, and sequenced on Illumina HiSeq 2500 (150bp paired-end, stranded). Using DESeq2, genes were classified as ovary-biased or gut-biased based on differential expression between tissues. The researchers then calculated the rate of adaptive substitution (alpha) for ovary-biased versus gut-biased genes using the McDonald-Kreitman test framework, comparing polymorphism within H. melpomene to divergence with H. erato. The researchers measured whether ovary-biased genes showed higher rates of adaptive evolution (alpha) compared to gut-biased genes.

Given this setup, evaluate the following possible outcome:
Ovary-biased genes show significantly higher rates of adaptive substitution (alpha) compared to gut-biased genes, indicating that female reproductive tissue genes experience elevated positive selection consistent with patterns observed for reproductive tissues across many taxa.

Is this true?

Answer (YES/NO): NO